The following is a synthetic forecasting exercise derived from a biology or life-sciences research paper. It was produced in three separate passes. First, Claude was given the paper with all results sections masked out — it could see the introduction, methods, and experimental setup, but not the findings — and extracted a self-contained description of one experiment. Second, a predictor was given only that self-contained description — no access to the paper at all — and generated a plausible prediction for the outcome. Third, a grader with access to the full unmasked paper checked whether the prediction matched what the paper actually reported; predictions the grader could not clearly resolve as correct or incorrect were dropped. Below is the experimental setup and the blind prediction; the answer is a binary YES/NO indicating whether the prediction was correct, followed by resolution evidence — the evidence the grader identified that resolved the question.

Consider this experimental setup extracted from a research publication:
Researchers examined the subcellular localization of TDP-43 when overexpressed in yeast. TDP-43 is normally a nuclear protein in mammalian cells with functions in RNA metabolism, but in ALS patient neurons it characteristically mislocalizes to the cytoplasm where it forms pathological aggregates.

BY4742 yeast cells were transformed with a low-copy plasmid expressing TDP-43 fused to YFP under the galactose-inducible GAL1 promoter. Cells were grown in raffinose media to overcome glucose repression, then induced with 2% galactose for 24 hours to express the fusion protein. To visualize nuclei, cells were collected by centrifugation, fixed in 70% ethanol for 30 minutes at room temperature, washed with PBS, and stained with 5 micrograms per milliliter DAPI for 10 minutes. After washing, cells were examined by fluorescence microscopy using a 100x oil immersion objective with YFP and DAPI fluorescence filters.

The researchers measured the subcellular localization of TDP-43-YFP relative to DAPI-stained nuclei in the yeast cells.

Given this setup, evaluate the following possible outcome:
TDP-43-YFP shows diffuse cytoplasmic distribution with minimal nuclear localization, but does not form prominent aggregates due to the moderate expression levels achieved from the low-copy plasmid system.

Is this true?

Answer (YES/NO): NO